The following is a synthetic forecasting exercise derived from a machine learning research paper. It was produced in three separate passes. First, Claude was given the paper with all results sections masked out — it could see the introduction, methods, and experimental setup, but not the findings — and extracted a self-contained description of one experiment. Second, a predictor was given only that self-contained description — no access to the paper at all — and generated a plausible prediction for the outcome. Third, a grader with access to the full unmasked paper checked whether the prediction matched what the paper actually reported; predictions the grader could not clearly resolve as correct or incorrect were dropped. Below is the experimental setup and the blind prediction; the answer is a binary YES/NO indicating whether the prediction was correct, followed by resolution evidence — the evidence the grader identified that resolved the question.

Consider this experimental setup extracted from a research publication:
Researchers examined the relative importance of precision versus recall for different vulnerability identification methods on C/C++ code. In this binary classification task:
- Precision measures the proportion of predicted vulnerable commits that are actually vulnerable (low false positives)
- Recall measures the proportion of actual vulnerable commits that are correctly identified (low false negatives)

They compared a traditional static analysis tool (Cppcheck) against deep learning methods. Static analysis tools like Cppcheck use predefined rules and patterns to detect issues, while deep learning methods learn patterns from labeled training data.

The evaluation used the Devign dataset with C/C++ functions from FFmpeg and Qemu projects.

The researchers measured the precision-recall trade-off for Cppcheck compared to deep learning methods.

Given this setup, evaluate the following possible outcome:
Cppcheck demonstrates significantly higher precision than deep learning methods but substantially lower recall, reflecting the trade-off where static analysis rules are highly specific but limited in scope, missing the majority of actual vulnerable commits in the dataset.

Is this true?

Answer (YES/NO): NO